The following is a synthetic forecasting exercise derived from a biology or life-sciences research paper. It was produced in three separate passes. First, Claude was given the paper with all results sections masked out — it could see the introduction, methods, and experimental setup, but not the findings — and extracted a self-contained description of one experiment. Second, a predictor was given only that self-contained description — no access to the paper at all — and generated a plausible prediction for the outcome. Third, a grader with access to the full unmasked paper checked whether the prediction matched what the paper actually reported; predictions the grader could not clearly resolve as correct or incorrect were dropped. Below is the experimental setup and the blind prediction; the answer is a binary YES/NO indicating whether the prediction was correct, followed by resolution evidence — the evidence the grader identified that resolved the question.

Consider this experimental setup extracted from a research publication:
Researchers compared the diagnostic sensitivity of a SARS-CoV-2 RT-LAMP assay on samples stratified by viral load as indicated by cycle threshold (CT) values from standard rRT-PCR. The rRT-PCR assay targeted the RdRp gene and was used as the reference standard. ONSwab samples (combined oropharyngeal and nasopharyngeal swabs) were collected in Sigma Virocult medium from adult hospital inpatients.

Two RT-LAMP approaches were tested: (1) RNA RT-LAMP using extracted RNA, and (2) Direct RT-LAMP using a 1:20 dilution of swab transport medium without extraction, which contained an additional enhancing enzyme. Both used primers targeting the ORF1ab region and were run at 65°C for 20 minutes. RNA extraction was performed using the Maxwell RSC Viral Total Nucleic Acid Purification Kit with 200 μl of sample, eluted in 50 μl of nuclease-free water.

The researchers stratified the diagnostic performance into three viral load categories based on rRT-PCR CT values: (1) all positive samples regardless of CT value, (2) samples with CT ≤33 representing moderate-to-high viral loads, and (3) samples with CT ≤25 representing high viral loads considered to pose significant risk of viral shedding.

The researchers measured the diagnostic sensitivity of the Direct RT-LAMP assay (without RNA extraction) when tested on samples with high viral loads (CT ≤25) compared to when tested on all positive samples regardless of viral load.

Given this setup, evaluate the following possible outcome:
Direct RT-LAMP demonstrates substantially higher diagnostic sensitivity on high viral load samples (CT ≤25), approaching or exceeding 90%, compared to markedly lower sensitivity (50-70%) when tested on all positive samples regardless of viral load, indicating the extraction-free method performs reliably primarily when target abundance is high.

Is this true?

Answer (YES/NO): YES